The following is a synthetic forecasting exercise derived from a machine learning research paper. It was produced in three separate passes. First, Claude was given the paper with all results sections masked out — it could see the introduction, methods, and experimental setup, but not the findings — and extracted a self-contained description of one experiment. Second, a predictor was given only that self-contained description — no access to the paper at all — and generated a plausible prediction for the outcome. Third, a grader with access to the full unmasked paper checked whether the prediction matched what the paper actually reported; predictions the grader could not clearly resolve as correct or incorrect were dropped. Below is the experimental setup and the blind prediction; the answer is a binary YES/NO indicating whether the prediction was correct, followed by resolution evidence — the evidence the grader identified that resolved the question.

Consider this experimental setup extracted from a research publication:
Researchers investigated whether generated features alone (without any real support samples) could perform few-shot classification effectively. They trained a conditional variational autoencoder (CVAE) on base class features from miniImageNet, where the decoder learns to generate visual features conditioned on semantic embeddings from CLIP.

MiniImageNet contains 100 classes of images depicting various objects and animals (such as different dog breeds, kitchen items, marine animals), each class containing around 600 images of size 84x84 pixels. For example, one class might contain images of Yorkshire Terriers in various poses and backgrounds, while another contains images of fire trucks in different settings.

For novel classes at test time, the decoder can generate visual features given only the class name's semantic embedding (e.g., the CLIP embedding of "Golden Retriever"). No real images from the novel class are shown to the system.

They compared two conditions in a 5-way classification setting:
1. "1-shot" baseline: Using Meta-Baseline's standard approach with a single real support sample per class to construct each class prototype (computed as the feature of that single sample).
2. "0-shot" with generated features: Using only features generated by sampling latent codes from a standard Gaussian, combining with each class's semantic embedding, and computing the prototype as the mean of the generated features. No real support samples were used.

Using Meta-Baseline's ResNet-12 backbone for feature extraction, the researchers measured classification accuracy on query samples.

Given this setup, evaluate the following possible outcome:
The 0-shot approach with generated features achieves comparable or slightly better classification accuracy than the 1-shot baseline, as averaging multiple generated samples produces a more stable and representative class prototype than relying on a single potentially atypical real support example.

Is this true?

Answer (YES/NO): NO